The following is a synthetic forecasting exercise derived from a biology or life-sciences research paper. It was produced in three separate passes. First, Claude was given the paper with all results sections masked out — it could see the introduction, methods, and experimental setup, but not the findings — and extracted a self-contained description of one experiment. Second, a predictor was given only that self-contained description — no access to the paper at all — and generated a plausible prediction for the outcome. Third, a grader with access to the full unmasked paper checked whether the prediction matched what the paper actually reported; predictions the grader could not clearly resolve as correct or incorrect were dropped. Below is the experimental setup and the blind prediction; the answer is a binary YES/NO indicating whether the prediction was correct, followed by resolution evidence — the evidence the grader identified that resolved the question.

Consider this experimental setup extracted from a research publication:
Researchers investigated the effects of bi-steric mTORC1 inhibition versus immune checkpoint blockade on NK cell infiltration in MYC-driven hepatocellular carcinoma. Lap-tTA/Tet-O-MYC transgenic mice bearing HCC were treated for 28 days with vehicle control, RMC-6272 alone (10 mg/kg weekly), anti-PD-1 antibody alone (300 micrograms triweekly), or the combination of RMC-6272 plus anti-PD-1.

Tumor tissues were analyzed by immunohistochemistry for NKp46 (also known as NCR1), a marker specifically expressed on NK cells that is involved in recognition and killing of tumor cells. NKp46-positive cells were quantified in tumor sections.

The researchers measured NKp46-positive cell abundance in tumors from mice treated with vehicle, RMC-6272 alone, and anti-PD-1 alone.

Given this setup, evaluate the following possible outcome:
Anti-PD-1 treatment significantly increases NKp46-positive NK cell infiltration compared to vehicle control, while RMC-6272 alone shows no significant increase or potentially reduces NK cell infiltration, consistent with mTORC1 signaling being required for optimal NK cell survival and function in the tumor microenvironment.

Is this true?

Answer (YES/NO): NO